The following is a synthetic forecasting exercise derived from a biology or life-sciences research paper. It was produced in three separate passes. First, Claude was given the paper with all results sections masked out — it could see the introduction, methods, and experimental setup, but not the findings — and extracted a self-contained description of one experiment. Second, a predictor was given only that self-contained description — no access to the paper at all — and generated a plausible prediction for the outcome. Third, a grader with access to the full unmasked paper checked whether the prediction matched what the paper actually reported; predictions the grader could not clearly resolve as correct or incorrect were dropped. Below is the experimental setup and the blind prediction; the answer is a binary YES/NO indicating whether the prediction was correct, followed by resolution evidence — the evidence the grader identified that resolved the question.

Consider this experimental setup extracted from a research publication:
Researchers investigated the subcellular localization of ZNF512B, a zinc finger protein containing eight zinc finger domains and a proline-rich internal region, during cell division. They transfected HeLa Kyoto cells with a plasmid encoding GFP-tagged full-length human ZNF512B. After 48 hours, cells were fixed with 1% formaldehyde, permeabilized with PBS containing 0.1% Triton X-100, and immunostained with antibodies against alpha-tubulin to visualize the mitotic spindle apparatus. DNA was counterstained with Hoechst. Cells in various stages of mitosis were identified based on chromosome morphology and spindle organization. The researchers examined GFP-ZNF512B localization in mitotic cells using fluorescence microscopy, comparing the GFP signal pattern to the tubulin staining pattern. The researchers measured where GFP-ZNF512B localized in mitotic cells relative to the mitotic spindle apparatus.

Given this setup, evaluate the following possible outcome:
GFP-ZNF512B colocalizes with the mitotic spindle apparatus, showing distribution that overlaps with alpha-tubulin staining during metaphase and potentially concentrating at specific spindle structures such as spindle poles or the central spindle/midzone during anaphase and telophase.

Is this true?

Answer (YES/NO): YES